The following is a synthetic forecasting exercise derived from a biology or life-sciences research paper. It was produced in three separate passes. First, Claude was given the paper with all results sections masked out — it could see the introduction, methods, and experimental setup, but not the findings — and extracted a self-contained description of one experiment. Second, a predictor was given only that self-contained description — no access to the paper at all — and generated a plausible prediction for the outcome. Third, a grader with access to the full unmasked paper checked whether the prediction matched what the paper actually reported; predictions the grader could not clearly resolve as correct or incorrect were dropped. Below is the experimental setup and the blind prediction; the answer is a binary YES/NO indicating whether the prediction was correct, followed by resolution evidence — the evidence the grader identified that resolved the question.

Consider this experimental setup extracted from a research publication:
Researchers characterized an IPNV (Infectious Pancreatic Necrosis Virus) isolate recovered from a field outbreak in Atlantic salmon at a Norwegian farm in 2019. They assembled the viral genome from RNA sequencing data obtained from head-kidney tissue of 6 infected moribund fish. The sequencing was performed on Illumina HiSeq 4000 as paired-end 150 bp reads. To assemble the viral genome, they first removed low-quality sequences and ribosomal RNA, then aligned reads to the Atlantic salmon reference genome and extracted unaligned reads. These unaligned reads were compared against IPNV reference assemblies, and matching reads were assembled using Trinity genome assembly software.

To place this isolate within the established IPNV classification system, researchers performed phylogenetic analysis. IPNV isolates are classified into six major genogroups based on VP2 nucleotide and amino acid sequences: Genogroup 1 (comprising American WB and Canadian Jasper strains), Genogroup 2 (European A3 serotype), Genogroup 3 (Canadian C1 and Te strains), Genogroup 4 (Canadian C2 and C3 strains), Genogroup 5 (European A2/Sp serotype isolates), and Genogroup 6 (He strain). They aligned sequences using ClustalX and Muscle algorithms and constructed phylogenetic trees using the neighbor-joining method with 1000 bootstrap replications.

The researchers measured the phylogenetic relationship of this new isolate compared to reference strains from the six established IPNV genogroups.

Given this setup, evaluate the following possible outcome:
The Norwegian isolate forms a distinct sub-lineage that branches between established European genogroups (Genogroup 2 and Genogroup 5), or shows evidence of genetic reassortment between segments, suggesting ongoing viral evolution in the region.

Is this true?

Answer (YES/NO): NO